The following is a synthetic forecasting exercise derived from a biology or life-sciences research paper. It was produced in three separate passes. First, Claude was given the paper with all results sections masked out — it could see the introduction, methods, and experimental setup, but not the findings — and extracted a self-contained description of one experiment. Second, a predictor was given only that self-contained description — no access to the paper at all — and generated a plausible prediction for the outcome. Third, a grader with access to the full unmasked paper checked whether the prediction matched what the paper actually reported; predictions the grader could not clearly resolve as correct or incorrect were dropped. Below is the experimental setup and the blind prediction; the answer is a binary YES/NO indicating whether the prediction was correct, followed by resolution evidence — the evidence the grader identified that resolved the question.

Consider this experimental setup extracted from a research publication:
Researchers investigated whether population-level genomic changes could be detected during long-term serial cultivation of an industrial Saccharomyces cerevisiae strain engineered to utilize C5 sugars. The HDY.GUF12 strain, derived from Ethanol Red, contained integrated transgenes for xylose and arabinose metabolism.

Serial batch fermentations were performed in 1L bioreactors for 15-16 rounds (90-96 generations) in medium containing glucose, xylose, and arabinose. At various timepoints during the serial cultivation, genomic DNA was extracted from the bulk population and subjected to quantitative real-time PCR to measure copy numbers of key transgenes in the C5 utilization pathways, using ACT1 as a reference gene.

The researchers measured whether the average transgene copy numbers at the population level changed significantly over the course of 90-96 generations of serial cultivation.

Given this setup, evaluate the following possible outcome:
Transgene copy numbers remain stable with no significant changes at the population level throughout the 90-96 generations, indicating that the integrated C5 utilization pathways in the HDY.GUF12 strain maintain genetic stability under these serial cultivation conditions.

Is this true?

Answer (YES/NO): YES